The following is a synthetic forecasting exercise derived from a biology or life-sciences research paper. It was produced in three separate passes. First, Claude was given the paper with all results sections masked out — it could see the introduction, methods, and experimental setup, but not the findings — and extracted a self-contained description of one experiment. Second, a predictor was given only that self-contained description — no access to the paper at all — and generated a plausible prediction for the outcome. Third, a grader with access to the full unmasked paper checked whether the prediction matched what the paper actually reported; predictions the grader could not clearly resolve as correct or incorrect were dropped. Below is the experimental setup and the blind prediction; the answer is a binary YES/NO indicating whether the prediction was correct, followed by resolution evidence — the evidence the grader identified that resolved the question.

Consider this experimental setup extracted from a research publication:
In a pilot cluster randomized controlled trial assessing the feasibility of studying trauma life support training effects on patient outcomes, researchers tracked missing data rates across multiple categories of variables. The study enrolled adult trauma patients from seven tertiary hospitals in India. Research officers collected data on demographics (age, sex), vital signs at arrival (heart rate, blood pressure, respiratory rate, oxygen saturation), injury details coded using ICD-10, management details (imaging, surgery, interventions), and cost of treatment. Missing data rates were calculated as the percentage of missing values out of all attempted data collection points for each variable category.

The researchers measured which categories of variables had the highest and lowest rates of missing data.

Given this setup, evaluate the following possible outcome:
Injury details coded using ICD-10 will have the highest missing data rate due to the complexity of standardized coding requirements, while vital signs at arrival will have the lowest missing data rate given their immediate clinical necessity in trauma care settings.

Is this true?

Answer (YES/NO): NO